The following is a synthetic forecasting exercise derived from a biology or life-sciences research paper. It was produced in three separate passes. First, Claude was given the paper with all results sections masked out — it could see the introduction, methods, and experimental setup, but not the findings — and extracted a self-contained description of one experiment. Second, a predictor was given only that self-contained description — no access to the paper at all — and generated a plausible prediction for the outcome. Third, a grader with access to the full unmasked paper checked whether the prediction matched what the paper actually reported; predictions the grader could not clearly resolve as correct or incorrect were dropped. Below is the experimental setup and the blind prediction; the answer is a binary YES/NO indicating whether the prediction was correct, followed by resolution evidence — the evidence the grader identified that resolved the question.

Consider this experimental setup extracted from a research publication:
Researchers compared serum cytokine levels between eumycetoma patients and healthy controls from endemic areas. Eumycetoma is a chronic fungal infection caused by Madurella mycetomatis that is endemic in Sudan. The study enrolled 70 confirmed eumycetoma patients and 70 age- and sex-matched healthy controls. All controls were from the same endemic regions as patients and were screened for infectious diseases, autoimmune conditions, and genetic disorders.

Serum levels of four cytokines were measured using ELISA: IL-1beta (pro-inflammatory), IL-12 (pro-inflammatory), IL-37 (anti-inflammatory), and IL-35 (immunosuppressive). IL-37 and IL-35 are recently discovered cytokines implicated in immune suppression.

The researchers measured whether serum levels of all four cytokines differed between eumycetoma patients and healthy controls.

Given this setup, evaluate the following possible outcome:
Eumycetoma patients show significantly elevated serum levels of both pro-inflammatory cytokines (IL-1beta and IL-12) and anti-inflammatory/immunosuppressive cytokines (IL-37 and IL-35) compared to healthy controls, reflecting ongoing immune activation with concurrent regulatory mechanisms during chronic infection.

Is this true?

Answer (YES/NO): NO